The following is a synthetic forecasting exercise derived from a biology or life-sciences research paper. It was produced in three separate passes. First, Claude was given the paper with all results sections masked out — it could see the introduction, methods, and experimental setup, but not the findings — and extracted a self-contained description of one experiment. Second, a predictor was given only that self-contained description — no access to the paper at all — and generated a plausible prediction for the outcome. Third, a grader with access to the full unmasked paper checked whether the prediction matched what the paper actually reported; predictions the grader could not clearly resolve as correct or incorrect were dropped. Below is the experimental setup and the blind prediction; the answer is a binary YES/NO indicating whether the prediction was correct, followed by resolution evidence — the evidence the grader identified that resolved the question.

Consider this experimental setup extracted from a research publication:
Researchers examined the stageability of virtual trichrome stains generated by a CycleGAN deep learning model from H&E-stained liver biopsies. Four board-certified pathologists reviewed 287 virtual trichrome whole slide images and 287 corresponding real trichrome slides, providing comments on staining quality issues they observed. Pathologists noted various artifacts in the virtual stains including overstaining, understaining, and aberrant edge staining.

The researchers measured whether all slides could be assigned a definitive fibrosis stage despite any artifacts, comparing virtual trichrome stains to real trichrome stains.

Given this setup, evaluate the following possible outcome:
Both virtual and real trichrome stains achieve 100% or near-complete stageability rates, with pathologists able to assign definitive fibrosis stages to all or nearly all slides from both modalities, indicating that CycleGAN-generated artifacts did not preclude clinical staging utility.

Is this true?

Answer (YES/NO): YES